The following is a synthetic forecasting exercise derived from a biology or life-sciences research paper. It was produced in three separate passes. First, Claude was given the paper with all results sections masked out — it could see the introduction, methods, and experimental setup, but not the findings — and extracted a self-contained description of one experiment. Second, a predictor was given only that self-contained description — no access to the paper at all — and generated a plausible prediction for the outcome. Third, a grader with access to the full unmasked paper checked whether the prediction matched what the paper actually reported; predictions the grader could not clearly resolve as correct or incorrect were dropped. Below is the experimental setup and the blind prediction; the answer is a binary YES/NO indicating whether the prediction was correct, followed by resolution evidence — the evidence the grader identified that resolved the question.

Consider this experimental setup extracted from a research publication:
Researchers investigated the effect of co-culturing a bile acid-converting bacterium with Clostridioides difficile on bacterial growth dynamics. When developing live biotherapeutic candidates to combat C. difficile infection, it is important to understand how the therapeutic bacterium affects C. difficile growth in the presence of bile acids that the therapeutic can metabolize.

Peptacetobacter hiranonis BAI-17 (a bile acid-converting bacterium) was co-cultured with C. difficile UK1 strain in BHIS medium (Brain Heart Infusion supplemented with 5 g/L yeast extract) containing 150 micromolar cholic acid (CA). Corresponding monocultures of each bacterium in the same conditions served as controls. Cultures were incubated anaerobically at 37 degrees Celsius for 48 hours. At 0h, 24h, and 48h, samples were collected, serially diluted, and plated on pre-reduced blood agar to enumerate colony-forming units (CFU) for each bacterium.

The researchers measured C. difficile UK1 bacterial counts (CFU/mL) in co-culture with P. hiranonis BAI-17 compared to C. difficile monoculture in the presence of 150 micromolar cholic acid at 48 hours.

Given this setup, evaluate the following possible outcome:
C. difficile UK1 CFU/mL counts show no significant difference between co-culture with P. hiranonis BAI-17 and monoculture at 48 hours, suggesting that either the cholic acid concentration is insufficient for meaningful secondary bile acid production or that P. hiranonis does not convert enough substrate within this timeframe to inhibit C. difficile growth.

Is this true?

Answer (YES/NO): NO